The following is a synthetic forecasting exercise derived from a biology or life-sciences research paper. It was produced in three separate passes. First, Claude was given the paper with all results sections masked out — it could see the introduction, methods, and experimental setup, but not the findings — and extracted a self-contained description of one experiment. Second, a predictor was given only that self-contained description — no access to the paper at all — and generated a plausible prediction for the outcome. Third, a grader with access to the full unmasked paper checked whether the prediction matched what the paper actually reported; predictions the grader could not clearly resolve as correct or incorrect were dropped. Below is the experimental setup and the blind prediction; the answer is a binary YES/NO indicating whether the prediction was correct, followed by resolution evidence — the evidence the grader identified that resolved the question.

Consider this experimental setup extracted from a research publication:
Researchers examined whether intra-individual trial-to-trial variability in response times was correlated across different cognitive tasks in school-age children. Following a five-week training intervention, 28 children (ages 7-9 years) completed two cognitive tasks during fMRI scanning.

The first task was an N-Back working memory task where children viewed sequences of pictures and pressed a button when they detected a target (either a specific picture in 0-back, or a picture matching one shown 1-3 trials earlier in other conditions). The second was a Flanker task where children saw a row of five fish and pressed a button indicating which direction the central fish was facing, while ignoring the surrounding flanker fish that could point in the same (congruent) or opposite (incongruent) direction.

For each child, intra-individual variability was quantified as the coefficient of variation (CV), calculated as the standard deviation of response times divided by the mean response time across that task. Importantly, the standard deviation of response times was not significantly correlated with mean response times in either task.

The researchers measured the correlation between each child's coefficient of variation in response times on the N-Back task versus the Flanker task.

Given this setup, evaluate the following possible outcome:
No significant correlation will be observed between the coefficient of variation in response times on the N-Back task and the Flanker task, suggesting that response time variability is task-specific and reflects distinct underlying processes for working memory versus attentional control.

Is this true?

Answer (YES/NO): NO